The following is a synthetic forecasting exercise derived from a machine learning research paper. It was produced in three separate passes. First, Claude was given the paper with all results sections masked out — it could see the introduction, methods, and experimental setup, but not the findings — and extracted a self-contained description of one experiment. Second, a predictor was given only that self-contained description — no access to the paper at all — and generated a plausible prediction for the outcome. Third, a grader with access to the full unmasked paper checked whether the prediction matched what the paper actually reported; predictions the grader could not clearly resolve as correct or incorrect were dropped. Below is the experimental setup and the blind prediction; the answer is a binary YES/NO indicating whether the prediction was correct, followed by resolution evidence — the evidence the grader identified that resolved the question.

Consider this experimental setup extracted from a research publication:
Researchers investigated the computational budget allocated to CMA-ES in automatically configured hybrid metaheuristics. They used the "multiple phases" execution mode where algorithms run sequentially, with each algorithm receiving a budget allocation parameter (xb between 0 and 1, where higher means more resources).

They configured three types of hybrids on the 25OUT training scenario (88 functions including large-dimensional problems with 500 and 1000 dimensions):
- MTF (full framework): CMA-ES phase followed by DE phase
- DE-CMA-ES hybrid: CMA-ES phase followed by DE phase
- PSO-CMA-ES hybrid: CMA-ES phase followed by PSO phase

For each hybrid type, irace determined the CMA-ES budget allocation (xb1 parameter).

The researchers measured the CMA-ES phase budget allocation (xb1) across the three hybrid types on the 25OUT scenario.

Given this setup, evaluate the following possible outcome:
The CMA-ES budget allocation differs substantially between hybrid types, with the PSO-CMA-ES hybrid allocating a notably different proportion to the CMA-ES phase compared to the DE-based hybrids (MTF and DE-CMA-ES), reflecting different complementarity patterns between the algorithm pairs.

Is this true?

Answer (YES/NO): NO